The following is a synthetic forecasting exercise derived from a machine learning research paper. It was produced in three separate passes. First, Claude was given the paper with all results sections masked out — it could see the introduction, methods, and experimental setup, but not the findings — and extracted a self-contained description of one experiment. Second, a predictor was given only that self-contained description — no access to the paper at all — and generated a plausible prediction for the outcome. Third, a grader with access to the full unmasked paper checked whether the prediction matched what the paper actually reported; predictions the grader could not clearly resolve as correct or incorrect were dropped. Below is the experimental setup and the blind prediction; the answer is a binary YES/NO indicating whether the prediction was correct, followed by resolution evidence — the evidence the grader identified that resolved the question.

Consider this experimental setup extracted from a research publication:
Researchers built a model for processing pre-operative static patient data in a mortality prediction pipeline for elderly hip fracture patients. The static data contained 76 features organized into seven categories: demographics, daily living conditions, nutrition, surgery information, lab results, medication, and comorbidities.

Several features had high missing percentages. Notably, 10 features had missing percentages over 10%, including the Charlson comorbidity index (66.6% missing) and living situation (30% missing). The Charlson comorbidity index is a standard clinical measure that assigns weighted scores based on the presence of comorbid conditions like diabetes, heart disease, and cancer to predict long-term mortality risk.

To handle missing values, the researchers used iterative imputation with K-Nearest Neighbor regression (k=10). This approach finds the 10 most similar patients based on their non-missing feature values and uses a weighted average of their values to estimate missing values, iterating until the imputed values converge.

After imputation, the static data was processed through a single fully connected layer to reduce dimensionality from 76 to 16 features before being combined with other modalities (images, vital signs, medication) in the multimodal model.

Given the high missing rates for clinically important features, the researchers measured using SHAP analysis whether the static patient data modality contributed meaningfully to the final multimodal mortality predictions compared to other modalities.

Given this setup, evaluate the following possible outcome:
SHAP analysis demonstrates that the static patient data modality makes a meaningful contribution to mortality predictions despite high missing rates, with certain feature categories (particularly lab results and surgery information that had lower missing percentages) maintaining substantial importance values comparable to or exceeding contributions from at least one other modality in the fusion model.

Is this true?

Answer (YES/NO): NO